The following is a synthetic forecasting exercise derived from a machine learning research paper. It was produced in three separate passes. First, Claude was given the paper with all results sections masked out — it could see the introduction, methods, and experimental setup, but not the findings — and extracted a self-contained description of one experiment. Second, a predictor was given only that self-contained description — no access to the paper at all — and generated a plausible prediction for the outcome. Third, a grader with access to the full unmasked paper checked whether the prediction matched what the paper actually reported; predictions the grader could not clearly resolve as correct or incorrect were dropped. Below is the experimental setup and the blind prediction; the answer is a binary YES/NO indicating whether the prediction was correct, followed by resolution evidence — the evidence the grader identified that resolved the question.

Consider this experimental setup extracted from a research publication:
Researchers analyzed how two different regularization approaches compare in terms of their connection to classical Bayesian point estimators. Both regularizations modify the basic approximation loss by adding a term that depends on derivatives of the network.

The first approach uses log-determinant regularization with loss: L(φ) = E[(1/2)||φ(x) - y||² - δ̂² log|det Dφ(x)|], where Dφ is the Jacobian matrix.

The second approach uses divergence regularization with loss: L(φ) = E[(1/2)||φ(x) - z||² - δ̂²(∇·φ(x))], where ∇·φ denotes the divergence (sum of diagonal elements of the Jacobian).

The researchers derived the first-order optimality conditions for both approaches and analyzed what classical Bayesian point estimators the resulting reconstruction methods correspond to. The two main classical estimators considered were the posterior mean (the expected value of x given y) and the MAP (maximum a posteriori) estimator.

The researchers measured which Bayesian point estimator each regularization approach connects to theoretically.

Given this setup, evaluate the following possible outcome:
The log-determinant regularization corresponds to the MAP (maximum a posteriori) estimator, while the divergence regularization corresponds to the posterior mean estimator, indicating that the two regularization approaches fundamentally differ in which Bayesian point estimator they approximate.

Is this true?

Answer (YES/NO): NO